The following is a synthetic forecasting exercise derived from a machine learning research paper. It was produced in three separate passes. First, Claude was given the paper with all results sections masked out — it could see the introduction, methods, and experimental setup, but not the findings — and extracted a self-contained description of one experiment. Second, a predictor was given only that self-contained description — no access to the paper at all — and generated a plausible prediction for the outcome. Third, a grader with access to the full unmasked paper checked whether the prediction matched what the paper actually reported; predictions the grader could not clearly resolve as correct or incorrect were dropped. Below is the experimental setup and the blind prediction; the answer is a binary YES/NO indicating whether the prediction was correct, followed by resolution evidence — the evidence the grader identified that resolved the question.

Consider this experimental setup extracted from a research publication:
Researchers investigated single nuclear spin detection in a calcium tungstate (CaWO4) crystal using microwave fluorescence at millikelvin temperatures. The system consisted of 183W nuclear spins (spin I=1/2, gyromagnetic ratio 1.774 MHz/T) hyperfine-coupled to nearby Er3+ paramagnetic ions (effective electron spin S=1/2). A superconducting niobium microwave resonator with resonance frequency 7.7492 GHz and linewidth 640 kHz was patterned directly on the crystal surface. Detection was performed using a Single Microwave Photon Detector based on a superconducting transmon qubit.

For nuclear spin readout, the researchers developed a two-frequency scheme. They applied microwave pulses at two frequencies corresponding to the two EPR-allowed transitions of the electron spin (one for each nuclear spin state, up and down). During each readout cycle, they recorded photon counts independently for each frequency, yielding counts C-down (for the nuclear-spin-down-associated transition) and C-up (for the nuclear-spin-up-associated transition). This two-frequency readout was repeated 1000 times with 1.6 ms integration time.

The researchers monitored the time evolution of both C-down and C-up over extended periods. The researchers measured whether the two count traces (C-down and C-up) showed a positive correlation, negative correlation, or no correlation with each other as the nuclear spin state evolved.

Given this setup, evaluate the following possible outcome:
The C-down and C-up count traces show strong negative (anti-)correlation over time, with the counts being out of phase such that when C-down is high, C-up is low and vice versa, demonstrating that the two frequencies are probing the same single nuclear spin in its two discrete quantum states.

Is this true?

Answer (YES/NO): YES